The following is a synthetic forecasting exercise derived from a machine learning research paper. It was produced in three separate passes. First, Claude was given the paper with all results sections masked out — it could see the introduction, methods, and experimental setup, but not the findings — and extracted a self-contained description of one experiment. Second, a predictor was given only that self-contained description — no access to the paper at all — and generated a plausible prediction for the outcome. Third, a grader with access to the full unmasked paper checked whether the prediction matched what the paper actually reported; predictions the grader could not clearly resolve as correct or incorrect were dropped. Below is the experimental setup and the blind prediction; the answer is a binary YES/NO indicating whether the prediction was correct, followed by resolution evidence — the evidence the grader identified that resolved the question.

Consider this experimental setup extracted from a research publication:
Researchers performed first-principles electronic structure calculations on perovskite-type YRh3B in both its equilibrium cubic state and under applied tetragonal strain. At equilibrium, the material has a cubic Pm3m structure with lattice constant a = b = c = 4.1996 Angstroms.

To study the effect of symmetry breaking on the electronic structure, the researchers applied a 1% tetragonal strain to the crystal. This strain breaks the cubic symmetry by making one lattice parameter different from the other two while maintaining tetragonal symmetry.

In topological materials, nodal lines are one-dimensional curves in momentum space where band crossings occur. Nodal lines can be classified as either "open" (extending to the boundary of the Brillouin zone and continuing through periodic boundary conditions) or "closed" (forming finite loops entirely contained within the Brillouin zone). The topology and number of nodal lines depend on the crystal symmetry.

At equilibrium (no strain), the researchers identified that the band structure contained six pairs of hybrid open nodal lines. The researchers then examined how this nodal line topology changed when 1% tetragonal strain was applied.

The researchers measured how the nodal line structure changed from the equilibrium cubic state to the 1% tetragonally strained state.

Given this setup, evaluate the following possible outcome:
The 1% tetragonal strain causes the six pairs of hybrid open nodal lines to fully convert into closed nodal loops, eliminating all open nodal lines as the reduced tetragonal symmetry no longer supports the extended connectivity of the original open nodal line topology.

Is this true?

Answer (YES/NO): NO